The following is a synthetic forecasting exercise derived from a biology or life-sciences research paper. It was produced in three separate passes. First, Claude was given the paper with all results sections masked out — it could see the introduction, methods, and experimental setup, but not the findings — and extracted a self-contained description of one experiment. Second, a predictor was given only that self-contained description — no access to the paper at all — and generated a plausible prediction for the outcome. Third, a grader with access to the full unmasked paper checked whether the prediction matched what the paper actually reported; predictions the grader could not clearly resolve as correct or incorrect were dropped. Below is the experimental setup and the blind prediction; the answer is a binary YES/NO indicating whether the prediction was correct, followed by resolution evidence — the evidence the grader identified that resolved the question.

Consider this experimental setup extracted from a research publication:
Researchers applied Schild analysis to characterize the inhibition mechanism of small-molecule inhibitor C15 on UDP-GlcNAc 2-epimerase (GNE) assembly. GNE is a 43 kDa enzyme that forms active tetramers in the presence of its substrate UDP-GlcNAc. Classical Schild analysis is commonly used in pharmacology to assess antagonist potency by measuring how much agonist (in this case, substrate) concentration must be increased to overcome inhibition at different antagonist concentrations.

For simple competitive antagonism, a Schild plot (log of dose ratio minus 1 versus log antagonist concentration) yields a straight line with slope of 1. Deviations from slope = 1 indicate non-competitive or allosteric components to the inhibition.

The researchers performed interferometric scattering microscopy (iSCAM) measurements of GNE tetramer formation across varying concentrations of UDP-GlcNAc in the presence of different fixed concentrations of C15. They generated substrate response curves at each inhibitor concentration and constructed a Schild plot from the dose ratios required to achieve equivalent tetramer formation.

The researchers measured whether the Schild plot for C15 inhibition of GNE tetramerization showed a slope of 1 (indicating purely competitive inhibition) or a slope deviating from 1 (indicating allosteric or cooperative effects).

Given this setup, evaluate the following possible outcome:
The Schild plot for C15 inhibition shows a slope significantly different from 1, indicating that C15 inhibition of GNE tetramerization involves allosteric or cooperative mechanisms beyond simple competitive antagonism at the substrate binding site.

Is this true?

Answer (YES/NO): YES